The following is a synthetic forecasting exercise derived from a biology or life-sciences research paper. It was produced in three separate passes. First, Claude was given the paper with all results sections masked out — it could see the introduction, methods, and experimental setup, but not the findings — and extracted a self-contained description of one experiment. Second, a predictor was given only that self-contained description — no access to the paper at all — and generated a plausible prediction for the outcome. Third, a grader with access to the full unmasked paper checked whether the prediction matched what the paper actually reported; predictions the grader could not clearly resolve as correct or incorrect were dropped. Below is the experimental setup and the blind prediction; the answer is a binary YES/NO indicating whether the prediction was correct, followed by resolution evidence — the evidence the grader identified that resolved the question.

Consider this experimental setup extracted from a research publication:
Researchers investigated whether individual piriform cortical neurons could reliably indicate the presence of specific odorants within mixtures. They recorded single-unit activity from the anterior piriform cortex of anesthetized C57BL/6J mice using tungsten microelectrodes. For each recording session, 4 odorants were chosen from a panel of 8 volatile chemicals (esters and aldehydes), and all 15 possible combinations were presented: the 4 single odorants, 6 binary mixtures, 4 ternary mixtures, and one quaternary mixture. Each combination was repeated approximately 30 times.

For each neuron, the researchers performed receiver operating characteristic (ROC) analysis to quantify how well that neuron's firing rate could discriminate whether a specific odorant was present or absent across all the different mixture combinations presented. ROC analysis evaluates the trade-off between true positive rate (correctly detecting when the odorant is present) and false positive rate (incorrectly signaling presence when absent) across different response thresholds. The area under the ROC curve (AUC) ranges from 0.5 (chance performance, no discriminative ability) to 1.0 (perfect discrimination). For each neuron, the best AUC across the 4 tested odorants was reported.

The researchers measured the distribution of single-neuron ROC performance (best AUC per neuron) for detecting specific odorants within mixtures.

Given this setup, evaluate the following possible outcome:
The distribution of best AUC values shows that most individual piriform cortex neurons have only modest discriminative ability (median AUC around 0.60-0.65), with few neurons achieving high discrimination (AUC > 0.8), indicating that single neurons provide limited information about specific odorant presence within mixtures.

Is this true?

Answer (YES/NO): NO